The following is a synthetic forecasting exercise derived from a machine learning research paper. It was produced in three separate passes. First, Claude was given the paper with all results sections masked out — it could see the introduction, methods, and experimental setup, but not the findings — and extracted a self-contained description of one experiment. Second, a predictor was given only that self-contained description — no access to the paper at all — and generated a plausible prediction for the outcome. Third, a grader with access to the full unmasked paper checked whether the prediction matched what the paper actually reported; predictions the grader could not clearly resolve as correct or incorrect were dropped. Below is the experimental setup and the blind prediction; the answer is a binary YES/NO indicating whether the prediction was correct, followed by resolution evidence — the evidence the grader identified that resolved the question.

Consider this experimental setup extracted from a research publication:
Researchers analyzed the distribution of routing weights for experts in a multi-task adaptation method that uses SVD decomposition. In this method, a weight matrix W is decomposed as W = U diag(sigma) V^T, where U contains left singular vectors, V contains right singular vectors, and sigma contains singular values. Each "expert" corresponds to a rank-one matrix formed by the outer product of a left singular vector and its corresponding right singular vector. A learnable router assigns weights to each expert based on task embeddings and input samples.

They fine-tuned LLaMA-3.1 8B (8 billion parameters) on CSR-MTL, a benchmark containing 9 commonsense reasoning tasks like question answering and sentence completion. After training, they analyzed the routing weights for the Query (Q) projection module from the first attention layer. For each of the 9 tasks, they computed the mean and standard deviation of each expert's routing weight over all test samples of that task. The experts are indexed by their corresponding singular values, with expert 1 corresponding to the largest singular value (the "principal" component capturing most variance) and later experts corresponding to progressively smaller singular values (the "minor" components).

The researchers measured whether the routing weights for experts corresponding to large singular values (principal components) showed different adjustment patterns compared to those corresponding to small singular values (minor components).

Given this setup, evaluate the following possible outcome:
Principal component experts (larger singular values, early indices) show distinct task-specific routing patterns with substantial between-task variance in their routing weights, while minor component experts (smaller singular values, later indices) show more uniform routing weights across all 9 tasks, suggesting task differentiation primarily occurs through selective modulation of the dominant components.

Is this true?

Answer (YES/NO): YES